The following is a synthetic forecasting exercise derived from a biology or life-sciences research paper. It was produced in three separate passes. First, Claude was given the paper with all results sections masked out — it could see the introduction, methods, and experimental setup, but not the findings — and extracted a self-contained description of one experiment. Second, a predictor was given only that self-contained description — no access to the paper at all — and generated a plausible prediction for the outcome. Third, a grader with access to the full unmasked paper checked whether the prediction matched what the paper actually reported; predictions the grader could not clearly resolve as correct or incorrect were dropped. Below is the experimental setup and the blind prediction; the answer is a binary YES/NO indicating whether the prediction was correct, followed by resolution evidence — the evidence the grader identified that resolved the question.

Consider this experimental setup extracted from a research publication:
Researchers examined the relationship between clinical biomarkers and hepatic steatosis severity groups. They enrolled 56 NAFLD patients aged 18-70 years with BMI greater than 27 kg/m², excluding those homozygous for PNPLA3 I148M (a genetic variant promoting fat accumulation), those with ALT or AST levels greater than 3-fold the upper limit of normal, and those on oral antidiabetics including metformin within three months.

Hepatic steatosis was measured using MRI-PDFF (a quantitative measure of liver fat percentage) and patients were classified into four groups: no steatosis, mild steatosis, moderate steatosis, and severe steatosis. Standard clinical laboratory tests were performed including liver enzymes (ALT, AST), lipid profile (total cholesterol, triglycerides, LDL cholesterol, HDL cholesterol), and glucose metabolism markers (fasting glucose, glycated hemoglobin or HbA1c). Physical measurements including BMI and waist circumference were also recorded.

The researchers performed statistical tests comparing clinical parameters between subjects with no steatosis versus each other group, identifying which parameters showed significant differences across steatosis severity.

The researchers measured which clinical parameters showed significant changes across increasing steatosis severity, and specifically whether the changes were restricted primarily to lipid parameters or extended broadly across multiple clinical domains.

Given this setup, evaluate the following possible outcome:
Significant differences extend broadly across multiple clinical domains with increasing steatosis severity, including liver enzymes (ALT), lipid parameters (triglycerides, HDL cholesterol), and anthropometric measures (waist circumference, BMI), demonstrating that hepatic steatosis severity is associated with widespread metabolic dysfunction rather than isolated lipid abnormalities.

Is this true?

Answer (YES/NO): NO